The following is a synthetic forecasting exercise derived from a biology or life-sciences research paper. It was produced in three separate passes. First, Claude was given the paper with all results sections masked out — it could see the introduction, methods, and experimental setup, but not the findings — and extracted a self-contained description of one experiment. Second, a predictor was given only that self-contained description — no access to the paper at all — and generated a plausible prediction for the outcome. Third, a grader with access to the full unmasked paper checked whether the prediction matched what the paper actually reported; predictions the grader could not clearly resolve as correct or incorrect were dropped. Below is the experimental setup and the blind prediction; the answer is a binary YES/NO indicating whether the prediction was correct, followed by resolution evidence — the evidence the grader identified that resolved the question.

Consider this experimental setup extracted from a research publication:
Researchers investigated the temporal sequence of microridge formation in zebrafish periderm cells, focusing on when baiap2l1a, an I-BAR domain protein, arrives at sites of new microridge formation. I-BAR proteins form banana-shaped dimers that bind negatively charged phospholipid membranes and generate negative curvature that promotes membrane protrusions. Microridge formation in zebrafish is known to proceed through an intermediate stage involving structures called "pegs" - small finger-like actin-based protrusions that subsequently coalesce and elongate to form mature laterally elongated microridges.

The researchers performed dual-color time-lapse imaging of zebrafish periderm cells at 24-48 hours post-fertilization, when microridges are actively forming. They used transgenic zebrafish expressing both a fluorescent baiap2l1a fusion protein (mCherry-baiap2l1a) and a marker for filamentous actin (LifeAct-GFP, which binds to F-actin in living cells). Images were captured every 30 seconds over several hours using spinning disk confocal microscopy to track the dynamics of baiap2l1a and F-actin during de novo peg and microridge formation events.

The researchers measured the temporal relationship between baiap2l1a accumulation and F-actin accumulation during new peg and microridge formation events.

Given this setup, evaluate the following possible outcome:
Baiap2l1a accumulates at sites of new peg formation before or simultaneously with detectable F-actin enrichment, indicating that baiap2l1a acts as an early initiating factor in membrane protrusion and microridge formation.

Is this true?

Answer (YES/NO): YES